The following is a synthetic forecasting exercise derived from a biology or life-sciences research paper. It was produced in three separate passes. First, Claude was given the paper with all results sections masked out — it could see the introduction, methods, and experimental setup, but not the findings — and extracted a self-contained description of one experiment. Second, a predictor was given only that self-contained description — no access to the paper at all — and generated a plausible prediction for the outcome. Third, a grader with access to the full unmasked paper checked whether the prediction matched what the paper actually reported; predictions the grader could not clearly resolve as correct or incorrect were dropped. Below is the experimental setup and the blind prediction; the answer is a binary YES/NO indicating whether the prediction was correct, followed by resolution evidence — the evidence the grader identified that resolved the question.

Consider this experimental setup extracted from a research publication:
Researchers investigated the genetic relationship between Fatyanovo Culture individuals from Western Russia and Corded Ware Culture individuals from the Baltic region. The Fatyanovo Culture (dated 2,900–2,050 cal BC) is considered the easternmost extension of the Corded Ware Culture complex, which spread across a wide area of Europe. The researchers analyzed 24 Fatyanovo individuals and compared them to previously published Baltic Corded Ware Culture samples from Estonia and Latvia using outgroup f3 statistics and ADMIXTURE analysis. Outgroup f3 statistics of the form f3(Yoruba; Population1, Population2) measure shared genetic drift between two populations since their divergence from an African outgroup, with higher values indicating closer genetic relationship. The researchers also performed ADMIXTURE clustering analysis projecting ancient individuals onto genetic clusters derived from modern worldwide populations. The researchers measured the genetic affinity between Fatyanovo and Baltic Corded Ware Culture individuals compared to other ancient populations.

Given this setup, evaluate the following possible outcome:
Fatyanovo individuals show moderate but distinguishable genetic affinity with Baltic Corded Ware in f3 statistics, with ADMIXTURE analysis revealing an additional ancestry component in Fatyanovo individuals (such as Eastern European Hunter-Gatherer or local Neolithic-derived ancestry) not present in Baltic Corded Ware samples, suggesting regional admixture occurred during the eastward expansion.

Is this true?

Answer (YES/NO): NO